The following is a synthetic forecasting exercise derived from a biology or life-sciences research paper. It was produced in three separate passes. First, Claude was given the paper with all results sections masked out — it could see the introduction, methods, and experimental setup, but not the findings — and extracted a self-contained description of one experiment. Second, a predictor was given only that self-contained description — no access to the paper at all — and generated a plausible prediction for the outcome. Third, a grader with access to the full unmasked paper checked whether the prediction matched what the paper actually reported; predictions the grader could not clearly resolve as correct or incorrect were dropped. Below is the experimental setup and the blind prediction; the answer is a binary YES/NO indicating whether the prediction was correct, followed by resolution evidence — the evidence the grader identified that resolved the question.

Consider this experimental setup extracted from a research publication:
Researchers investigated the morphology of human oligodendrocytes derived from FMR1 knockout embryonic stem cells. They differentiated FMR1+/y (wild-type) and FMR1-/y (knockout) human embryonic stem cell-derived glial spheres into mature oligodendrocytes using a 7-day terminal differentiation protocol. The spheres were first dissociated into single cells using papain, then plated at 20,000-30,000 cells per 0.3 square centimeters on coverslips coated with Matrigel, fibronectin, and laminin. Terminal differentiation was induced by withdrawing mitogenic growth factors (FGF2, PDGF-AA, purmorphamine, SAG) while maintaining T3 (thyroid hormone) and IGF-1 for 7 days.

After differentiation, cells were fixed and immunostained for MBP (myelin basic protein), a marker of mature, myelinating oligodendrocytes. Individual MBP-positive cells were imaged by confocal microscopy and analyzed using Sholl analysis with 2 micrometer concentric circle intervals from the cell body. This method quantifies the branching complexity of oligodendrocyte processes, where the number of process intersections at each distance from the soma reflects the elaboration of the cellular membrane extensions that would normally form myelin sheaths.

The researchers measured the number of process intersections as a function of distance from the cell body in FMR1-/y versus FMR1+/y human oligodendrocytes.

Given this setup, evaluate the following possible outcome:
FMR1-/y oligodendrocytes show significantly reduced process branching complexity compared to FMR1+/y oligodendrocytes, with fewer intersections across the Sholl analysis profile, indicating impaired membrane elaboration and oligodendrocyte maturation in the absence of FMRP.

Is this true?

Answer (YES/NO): YES